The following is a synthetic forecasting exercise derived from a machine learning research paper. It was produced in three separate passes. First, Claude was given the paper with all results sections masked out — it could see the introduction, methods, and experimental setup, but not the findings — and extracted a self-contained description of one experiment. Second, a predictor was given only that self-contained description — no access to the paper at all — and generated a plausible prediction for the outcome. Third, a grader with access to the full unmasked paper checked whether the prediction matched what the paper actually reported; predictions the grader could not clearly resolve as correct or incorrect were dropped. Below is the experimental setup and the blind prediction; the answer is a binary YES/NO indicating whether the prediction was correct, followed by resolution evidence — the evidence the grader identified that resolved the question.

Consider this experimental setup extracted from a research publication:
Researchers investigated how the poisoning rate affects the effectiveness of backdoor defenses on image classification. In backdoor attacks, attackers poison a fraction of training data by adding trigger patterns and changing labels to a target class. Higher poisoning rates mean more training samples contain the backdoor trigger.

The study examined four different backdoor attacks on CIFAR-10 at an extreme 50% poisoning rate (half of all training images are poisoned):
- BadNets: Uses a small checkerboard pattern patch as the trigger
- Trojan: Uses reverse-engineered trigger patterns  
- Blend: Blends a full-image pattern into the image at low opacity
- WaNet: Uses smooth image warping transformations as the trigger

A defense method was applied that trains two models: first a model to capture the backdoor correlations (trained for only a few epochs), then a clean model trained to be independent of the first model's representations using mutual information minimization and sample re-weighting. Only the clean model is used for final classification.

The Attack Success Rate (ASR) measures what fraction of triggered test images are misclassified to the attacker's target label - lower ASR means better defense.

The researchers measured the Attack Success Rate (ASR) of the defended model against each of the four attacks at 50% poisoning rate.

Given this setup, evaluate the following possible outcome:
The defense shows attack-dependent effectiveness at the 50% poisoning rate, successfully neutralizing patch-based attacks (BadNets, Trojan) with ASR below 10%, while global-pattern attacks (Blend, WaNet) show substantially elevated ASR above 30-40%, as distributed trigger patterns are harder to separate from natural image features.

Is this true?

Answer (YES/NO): NO